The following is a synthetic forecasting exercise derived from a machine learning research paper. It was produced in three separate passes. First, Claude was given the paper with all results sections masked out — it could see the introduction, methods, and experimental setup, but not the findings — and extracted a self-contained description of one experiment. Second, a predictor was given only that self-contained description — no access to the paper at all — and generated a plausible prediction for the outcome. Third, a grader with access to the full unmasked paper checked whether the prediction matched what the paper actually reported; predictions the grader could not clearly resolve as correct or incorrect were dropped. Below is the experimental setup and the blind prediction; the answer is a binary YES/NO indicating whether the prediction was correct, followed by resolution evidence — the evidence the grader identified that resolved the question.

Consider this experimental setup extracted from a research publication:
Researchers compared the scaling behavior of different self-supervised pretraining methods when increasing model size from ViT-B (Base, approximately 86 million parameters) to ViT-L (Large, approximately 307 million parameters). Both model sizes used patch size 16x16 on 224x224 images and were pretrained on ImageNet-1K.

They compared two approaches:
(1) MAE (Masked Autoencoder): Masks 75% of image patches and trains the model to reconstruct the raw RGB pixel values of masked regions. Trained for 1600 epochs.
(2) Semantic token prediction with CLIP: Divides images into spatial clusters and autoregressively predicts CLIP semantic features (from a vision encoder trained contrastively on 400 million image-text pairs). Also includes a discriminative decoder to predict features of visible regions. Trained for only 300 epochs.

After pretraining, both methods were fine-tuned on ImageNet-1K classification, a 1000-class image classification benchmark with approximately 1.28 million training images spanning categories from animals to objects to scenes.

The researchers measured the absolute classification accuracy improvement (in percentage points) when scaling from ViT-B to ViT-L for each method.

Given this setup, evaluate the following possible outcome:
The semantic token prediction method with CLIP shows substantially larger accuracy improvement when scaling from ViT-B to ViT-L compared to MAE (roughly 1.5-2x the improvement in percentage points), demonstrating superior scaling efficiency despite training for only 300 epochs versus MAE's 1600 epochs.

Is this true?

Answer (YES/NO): NO